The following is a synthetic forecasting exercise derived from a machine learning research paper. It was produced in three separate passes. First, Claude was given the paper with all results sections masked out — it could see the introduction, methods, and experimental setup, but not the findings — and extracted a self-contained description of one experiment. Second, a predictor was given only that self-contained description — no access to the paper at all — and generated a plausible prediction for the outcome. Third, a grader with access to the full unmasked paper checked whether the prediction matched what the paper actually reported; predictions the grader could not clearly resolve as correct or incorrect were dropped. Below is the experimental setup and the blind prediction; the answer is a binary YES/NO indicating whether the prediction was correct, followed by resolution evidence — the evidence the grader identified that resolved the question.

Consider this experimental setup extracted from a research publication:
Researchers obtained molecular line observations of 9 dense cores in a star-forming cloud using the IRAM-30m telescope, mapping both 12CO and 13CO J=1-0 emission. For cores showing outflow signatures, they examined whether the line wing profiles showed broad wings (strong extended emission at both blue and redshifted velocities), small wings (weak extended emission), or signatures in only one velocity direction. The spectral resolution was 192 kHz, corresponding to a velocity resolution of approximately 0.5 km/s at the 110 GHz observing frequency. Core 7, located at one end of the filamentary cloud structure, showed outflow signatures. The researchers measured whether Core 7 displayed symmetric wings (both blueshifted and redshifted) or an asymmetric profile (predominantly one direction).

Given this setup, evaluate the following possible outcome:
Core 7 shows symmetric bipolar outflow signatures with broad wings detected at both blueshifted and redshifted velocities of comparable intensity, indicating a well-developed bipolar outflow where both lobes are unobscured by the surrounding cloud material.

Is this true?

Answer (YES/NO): NO